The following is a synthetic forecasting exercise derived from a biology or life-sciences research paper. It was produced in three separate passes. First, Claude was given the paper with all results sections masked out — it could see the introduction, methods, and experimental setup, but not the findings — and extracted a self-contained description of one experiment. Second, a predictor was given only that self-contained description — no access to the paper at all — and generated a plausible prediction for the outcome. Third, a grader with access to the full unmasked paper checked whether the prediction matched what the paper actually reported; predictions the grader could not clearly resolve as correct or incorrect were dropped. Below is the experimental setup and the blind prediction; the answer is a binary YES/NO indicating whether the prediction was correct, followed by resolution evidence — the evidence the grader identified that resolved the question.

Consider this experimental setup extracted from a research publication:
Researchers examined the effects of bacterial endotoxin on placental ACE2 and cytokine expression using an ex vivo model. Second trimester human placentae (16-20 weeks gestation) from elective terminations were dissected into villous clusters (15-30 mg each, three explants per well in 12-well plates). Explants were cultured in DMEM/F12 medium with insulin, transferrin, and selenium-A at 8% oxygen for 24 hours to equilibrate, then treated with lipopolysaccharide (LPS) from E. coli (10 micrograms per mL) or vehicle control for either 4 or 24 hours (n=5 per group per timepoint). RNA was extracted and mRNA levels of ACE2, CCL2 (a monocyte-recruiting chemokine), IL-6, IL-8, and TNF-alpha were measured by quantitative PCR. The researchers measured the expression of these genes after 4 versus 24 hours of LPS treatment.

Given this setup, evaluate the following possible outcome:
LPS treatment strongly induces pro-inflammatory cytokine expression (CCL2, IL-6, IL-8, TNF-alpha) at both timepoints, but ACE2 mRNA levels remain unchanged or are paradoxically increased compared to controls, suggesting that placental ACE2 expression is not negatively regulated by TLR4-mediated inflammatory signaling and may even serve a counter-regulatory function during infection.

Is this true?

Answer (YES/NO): NO